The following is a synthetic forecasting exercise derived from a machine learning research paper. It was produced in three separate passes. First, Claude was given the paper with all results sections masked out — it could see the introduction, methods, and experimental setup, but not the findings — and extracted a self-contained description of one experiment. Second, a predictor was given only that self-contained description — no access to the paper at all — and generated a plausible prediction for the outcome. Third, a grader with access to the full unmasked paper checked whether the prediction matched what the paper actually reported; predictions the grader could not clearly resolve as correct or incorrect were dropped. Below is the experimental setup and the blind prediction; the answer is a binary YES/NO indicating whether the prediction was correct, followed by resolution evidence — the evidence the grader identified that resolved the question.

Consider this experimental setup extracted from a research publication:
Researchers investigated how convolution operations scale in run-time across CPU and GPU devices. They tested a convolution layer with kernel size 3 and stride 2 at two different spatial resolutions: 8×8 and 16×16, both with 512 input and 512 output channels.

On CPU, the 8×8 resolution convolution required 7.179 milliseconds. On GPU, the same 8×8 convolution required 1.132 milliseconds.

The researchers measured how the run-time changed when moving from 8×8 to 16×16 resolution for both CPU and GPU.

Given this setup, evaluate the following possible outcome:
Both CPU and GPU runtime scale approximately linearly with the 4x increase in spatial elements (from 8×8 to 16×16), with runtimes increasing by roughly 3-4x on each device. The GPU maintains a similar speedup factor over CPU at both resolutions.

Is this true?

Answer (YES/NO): NO